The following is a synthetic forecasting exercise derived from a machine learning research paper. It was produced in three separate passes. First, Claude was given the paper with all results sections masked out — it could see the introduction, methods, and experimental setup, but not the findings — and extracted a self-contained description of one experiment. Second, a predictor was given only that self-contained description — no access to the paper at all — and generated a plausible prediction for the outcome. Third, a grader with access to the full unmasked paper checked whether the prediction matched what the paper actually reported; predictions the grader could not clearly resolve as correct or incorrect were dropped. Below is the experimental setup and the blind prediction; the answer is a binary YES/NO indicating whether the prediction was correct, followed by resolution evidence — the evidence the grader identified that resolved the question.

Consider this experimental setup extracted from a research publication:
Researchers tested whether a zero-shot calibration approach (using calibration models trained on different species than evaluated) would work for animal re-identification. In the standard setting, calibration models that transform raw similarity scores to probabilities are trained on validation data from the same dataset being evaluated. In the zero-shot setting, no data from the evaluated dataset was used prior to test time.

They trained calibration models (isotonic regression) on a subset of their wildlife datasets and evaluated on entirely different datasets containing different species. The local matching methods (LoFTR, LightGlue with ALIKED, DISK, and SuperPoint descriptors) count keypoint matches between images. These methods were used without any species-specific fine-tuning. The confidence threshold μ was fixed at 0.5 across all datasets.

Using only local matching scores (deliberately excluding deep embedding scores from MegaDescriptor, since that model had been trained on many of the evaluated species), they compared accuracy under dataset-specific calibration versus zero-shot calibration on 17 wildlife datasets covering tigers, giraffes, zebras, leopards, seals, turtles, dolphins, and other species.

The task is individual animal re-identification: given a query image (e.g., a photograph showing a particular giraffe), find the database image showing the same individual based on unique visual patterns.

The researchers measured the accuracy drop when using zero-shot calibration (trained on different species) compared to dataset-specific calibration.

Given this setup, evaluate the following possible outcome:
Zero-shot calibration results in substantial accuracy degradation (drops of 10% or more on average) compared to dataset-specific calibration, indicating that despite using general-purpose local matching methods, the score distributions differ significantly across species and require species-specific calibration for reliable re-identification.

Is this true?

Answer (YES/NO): NO